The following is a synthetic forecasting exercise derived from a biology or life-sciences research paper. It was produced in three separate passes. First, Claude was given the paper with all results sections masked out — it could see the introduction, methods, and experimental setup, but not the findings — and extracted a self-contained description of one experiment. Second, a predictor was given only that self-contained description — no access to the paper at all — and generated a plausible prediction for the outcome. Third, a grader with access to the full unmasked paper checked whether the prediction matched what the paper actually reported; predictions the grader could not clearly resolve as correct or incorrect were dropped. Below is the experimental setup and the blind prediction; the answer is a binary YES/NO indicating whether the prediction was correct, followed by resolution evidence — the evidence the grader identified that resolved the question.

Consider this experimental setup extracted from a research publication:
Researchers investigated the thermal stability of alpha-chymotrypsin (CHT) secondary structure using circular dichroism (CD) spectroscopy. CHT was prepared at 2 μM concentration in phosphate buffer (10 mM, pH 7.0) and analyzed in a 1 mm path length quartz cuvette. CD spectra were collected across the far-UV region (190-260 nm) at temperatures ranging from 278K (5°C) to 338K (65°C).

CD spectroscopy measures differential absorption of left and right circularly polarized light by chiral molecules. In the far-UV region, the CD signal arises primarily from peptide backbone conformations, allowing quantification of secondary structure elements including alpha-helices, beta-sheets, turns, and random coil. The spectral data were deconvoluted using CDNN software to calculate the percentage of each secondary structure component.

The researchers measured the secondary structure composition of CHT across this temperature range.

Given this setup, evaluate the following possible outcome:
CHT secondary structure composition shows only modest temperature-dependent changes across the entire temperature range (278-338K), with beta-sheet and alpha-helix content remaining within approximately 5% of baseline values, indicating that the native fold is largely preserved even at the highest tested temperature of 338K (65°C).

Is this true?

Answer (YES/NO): YES